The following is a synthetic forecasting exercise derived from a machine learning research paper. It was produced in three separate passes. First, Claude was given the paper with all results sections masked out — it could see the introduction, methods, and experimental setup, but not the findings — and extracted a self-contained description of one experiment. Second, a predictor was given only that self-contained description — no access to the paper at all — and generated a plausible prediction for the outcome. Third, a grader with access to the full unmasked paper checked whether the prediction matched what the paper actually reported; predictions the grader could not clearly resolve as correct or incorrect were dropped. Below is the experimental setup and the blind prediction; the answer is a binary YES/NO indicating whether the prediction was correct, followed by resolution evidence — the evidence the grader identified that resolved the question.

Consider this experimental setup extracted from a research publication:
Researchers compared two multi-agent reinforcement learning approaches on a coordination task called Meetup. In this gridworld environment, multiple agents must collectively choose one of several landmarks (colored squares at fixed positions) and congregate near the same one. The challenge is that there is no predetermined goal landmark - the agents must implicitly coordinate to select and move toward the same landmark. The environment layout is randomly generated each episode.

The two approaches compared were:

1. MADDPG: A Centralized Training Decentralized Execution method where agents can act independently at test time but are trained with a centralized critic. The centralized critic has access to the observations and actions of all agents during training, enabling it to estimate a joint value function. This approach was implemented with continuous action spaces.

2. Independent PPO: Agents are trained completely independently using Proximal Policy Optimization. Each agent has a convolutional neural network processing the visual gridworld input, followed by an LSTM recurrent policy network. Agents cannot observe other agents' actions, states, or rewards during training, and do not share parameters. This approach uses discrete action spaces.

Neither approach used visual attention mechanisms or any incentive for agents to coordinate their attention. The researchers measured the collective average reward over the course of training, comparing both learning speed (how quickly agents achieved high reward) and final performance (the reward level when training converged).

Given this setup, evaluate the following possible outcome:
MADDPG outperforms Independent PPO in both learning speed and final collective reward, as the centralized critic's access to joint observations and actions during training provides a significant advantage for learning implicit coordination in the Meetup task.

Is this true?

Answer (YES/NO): YES